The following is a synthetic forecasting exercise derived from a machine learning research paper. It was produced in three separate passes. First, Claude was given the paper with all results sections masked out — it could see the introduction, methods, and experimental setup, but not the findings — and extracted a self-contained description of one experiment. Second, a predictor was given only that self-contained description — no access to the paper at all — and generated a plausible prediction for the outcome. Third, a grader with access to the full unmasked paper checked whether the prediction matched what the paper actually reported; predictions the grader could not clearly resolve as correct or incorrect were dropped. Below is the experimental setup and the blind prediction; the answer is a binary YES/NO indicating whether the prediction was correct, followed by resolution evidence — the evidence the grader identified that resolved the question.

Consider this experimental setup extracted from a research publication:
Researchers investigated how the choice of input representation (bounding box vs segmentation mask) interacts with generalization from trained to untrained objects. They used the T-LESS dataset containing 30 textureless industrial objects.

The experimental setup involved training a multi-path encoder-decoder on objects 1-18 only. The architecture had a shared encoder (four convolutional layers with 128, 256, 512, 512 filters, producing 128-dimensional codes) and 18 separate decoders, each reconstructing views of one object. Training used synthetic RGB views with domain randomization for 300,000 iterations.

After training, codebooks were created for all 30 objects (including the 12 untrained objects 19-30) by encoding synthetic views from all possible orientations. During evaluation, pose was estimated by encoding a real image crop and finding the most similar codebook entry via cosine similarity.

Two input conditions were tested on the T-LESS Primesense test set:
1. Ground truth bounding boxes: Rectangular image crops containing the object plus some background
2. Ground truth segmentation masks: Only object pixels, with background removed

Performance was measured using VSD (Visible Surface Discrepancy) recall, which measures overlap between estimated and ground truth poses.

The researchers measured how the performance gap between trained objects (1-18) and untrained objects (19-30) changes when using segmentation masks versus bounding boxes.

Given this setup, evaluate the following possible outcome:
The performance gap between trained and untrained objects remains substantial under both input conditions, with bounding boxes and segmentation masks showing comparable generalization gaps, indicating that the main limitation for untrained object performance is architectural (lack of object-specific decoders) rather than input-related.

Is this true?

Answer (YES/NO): NO